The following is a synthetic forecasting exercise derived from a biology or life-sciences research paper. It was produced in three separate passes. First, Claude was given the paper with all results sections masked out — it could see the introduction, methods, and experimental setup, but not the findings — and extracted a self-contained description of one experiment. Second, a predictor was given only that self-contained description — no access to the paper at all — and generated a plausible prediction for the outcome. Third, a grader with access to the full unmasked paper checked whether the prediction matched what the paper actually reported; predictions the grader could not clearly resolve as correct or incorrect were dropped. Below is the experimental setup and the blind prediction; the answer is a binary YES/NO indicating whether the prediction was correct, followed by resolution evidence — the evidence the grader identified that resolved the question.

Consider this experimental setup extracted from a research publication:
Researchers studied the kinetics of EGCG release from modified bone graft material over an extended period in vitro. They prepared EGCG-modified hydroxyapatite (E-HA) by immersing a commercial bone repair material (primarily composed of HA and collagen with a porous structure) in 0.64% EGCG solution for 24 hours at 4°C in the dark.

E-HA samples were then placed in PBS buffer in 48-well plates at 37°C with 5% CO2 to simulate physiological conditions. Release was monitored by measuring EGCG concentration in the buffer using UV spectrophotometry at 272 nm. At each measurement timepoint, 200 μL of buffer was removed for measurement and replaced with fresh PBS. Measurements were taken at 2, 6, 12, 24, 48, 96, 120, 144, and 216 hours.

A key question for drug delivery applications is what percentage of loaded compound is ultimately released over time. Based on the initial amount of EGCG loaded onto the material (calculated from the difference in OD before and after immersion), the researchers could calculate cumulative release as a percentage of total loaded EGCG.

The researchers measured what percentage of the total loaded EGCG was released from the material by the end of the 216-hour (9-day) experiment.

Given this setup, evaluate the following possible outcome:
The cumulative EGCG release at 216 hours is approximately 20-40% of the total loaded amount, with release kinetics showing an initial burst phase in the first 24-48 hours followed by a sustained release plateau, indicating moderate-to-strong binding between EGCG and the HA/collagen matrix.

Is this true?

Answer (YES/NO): NO